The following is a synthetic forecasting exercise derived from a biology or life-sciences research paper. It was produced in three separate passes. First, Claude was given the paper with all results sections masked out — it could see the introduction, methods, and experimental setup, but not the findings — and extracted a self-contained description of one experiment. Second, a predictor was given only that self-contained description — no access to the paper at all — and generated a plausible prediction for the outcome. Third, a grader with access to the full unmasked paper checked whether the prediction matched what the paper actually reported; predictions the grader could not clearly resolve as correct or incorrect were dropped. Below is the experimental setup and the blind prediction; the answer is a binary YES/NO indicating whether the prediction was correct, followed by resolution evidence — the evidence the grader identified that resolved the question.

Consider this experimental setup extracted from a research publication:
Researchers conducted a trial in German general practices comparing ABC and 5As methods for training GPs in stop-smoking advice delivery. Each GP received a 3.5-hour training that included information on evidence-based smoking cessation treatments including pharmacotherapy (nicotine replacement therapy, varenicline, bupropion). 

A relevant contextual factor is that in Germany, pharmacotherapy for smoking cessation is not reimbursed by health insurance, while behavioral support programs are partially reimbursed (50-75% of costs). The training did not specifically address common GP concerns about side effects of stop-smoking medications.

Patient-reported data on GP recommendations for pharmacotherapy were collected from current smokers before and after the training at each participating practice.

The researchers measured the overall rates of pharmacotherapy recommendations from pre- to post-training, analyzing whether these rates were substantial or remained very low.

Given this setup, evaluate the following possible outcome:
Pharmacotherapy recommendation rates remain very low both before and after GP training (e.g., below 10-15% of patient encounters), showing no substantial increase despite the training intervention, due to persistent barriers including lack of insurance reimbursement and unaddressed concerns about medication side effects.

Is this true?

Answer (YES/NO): NO